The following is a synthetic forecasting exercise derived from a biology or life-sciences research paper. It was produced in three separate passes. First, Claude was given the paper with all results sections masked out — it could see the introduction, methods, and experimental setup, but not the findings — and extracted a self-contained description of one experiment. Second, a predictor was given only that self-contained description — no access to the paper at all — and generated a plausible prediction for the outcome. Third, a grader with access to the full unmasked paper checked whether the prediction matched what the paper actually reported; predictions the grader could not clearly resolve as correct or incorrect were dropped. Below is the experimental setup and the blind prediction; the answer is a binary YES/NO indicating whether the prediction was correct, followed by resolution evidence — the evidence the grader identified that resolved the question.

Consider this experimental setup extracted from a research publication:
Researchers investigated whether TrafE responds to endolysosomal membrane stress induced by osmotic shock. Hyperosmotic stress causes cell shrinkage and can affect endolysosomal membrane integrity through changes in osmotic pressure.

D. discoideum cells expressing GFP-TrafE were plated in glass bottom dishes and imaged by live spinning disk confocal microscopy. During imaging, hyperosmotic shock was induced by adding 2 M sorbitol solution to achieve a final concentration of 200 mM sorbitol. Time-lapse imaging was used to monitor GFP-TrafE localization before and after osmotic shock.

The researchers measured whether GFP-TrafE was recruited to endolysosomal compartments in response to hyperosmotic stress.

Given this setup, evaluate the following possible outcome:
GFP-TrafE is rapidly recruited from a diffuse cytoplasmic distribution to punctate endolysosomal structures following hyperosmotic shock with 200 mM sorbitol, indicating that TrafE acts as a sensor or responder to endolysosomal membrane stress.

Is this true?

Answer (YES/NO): YES